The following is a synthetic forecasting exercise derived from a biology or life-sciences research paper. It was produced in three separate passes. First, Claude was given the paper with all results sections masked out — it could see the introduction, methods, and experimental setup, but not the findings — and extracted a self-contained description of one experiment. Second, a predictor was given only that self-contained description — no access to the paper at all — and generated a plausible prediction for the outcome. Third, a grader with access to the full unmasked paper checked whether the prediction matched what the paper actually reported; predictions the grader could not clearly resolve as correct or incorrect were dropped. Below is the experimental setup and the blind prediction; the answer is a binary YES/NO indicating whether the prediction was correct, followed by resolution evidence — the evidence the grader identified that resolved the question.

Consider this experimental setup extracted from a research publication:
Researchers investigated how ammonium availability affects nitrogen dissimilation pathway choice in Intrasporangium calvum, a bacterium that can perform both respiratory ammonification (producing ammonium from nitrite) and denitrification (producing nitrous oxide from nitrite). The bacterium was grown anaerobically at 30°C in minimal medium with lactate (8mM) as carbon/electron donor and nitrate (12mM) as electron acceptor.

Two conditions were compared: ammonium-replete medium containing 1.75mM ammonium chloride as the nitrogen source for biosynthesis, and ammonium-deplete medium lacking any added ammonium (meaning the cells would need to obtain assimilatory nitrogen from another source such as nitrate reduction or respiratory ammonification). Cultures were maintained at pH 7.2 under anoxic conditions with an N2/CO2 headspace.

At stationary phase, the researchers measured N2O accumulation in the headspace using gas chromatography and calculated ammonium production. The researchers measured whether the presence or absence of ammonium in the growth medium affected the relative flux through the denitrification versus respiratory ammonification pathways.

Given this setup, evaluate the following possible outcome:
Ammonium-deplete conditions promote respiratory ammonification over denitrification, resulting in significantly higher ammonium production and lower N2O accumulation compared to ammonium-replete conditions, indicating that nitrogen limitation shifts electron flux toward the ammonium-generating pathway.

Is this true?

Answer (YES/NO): NO